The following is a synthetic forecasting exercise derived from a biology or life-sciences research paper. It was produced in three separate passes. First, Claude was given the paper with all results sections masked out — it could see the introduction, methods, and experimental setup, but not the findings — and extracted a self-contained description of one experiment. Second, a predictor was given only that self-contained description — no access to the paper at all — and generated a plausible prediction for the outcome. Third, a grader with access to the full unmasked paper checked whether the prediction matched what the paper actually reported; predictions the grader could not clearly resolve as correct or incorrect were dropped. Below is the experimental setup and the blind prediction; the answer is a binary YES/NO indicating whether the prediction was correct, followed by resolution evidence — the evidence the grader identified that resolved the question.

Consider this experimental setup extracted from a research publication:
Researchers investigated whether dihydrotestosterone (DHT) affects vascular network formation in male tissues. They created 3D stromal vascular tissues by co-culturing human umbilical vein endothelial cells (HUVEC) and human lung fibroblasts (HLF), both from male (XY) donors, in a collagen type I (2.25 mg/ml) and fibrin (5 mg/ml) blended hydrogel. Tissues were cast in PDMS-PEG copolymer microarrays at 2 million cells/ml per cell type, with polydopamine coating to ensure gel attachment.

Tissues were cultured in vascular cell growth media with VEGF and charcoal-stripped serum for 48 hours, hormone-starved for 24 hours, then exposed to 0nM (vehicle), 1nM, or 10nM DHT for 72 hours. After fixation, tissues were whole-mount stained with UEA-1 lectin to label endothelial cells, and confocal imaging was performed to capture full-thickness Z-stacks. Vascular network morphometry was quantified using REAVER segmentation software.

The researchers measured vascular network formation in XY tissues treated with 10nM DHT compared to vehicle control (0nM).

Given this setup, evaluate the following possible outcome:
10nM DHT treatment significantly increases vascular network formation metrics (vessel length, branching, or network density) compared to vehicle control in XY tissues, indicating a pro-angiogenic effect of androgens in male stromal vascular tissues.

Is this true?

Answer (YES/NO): NO